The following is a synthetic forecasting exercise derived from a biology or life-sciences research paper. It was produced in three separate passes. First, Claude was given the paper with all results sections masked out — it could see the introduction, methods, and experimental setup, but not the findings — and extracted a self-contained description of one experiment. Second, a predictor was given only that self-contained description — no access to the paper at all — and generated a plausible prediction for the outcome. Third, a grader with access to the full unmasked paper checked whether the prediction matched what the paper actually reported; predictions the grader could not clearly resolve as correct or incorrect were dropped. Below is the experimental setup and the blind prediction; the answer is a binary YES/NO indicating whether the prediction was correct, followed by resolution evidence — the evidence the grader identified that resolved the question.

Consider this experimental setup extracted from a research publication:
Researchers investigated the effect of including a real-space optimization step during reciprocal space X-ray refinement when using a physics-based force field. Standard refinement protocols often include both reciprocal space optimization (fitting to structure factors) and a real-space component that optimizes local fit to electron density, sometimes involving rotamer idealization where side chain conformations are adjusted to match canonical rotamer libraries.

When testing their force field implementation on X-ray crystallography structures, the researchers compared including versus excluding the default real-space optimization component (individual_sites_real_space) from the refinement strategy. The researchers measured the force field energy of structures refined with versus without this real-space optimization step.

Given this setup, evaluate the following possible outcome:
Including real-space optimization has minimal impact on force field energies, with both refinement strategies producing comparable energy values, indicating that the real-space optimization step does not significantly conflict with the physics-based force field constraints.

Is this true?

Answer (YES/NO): NO